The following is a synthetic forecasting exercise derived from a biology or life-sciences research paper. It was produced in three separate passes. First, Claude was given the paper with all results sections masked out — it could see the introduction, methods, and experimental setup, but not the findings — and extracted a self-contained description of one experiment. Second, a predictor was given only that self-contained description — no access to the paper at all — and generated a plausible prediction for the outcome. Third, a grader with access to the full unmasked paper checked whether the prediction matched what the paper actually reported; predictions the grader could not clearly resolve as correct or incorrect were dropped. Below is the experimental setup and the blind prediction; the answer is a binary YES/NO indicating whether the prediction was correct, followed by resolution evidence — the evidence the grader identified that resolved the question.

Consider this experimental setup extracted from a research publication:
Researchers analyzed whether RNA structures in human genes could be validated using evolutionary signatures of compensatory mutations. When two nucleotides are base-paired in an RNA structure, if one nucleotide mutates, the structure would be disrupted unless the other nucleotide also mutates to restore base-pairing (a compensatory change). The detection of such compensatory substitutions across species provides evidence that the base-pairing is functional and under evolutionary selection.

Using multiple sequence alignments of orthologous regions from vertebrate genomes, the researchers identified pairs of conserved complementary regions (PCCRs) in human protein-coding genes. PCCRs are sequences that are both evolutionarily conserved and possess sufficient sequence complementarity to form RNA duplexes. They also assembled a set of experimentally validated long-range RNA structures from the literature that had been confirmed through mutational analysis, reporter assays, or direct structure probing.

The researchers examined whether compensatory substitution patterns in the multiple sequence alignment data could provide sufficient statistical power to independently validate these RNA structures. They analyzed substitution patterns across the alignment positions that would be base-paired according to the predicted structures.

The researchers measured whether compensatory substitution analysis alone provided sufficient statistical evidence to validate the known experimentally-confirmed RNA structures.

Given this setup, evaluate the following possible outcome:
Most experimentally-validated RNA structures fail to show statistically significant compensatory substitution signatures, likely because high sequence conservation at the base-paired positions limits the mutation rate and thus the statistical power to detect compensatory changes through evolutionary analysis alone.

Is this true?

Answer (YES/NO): YES